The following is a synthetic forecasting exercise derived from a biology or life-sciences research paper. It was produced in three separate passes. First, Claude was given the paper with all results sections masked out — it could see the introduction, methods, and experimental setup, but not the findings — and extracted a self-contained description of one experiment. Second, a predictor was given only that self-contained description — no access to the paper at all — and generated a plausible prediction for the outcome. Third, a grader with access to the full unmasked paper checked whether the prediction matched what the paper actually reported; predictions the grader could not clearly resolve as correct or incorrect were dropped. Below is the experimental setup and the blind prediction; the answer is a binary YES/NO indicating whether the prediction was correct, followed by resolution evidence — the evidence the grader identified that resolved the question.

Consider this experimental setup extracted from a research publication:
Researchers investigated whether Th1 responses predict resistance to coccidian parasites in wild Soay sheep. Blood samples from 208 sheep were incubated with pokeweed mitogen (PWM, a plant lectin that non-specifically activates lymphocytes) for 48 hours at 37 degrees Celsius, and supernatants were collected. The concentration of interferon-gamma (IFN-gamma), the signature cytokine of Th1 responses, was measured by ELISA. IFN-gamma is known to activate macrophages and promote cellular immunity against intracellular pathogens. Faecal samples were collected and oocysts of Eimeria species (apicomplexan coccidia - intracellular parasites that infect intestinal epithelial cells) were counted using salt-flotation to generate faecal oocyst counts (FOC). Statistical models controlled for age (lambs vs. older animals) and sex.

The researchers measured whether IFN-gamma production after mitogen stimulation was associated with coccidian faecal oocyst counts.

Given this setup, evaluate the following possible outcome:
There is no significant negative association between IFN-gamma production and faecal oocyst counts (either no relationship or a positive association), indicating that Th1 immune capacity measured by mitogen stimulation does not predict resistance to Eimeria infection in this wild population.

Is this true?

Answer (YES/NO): NO